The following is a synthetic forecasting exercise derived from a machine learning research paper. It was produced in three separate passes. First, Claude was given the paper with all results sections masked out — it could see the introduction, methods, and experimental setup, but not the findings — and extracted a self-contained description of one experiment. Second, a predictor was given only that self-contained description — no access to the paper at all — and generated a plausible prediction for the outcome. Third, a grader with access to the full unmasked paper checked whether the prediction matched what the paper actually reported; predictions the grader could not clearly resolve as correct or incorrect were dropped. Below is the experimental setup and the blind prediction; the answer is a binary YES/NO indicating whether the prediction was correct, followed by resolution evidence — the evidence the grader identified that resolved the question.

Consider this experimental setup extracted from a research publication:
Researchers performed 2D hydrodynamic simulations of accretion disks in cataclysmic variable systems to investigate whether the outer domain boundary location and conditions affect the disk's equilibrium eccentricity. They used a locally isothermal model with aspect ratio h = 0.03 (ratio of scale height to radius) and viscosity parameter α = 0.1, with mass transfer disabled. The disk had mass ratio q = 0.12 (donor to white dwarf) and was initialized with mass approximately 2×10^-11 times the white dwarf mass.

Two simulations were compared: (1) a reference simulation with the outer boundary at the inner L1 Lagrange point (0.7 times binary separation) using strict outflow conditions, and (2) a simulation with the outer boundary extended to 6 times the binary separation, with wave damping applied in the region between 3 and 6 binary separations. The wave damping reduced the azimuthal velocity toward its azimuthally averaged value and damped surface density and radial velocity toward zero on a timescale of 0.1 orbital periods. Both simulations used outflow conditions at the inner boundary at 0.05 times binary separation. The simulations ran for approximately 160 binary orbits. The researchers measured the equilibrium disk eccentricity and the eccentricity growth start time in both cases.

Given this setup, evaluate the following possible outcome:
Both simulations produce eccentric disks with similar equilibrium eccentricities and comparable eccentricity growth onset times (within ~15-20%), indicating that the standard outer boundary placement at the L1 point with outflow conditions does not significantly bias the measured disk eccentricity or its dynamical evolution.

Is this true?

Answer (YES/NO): NO